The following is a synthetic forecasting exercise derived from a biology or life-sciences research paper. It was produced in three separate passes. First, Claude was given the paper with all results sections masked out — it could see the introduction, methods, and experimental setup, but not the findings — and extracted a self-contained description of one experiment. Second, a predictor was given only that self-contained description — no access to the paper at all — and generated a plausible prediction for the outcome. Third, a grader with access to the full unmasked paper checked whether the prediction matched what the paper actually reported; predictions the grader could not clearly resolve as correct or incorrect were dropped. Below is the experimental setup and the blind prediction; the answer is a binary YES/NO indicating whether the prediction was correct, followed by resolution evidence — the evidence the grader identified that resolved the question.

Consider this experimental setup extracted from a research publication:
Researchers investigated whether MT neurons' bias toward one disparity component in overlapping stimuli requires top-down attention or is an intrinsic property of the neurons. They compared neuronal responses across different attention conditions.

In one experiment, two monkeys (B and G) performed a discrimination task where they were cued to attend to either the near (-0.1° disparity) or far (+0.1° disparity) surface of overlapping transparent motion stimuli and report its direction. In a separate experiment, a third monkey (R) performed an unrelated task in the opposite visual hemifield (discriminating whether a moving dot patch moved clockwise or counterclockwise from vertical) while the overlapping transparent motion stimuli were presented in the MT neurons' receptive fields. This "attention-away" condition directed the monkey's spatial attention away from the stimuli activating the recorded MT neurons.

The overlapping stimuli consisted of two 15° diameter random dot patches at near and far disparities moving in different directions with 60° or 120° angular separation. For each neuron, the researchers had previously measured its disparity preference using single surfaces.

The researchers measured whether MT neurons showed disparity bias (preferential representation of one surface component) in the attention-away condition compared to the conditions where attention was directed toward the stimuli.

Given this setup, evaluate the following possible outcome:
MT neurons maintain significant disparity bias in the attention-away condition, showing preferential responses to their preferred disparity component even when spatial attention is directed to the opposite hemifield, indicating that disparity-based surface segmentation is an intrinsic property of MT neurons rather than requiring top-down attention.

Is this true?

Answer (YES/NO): YES